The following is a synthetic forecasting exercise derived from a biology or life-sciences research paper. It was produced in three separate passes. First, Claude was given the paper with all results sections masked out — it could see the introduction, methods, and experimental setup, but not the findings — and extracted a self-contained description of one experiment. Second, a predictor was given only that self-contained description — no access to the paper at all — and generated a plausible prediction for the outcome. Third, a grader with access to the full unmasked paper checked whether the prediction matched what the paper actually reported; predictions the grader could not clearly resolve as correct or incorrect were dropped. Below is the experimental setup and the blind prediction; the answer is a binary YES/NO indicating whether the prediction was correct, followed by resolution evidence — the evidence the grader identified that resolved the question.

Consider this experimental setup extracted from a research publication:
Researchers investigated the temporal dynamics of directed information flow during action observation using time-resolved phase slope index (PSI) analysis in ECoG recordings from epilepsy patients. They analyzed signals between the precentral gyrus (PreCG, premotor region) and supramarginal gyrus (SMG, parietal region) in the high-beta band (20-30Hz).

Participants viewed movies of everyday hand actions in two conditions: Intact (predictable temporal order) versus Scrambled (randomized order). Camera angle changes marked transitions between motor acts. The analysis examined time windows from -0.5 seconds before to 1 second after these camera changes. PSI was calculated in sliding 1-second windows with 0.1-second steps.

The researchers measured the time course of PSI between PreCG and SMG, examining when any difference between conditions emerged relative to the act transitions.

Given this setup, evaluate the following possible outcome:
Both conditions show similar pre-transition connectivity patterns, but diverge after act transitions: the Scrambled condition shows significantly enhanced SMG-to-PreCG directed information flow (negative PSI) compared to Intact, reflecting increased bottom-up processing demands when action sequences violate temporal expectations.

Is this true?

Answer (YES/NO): NO